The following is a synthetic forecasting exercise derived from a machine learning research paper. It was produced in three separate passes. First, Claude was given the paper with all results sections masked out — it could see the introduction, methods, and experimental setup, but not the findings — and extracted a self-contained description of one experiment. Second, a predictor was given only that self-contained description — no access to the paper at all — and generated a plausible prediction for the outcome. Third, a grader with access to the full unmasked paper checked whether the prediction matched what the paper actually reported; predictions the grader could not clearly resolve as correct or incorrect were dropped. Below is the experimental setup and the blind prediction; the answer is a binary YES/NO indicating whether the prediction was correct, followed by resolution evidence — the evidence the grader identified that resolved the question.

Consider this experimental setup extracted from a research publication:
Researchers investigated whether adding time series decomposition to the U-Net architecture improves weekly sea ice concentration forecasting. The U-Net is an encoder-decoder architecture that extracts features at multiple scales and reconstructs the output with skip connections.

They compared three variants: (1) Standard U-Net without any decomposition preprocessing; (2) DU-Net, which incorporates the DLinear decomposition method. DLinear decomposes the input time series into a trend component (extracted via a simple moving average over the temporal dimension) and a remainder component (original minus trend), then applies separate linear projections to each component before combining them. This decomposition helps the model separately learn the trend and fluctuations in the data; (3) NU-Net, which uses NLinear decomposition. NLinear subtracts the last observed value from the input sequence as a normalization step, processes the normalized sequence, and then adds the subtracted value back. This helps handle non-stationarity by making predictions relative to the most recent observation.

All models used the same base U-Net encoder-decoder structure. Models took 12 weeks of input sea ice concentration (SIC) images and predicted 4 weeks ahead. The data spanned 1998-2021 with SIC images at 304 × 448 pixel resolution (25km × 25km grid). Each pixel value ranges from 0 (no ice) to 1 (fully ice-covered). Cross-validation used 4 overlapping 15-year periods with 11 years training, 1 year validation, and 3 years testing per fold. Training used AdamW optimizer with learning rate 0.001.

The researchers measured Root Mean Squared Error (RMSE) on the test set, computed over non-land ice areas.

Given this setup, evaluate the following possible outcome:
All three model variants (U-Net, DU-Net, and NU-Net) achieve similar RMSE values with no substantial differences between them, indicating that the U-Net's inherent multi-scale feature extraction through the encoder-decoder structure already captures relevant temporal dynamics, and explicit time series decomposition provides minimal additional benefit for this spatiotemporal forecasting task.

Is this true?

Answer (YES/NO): YES